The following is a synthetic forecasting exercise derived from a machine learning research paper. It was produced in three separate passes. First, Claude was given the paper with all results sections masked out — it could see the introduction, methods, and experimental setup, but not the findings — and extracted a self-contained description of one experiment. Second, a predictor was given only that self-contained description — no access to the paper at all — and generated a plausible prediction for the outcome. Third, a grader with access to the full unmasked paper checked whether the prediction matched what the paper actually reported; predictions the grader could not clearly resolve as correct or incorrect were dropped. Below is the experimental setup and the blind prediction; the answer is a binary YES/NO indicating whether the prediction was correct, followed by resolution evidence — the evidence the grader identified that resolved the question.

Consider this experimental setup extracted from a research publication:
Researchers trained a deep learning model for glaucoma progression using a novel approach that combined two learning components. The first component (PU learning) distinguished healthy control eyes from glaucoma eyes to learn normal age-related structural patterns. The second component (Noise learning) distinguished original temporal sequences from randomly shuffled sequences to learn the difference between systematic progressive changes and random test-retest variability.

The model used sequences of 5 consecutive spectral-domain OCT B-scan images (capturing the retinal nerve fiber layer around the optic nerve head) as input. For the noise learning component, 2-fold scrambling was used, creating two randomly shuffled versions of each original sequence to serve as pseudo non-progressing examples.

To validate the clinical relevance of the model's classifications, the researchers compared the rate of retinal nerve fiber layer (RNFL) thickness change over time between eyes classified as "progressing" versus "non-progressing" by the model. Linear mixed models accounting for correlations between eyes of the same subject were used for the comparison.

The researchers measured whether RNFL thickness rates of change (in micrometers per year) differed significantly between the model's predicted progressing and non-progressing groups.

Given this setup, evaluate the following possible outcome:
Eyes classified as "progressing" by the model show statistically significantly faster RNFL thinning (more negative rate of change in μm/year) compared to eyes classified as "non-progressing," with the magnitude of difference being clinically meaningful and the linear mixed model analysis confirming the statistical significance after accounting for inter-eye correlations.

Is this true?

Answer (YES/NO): NO